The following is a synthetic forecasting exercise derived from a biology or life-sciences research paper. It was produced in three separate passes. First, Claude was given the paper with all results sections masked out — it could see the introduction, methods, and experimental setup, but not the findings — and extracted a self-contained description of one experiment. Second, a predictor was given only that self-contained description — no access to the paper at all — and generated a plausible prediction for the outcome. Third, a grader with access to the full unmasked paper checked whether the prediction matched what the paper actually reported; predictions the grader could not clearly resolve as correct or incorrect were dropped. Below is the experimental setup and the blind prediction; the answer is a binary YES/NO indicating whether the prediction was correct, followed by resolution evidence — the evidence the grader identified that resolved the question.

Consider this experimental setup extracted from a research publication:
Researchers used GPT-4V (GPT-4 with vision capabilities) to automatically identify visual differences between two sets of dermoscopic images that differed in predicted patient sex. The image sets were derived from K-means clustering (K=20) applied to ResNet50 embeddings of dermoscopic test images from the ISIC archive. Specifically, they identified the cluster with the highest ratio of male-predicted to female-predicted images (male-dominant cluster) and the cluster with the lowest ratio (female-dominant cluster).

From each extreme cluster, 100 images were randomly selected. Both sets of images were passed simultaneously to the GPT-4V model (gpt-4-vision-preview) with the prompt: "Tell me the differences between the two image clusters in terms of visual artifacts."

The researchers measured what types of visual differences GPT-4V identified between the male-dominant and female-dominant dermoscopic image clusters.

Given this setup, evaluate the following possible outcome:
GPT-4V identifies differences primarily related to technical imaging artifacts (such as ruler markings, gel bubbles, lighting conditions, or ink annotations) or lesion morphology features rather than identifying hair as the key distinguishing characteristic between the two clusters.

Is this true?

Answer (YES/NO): NO